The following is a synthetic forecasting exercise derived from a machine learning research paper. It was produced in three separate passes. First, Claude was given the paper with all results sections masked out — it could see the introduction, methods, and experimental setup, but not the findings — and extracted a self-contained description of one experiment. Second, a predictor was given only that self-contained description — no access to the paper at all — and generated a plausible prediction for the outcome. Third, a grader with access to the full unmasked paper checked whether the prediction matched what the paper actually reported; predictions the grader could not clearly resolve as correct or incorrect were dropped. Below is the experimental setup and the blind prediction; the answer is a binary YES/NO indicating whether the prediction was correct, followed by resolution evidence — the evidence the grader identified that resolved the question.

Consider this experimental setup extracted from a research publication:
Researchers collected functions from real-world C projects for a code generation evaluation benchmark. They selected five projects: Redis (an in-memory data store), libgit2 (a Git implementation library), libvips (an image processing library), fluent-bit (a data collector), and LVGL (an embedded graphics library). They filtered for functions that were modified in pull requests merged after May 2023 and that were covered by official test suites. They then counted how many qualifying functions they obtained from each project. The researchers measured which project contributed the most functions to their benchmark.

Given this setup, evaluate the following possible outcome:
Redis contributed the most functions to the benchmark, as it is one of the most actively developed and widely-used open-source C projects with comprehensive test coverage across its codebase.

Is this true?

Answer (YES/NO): YES